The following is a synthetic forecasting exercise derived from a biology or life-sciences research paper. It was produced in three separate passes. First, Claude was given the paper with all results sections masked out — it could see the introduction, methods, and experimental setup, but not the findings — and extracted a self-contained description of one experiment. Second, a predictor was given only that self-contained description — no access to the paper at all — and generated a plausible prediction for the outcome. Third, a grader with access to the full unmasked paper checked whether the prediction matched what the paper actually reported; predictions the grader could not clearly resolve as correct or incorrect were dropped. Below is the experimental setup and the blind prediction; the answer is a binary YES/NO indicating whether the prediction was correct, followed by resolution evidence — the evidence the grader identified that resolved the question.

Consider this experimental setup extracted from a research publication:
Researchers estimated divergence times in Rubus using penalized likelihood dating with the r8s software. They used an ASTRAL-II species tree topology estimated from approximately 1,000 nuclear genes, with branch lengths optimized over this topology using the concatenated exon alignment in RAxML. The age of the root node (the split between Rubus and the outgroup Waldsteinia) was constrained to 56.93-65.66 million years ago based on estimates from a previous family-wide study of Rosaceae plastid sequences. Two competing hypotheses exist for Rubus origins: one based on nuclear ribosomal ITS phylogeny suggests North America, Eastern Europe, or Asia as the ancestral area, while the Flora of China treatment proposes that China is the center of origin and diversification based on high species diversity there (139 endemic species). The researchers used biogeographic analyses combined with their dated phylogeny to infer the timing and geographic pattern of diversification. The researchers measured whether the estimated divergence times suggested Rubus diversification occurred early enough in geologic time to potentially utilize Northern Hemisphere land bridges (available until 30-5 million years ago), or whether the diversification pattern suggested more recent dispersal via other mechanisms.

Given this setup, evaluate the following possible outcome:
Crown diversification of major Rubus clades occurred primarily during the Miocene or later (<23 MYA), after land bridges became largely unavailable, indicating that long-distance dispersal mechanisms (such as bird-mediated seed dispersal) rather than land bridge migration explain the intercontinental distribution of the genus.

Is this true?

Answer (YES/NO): NO